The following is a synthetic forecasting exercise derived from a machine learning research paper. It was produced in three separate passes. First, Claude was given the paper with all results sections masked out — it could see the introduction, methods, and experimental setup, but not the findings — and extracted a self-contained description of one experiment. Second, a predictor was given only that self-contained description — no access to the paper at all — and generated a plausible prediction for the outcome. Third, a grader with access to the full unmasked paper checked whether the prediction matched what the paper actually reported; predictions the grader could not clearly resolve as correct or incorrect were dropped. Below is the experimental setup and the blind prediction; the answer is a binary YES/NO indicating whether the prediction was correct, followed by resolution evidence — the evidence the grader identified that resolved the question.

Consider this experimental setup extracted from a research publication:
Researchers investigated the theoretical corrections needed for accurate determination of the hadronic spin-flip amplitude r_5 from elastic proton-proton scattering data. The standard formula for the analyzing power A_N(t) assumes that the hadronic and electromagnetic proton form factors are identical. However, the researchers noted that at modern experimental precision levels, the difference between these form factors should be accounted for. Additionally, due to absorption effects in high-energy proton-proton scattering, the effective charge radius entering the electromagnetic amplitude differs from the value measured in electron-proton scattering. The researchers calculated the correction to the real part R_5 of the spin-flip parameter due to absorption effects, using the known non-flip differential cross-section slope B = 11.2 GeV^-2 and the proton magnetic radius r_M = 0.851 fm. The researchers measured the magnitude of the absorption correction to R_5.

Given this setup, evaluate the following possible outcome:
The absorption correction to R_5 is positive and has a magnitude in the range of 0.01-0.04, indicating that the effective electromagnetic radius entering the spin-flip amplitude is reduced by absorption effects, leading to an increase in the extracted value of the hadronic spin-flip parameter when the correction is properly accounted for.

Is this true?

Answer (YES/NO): NO